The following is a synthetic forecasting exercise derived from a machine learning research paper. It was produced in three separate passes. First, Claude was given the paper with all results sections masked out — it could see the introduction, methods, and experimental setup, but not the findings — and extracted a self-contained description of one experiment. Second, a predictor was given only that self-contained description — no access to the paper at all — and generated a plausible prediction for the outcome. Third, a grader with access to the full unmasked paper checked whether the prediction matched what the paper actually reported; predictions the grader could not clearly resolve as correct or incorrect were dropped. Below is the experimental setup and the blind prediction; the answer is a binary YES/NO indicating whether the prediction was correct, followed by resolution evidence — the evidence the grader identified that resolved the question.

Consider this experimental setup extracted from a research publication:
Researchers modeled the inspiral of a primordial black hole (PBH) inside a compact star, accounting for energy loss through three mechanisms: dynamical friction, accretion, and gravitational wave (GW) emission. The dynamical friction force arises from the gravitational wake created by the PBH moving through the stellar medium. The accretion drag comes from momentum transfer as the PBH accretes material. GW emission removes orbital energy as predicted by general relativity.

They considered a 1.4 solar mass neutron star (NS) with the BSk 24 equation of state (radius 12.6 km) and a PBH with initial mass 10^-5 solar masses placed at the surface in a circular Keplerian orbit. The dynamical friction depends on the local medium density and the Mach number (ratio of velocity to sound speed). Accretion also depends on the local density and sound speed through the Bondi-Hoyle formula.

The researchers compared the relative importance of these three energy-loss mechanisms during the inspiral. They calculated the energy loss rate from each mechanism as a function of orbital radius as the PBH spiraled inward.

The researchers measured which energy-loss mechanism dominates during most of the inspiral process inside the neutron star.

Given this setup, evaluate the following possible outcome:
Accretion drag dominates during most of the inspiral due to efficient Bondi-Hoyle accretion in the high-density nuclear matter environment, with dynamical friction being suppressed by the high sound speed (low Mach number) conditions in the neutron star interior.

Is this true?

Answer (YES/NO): NO